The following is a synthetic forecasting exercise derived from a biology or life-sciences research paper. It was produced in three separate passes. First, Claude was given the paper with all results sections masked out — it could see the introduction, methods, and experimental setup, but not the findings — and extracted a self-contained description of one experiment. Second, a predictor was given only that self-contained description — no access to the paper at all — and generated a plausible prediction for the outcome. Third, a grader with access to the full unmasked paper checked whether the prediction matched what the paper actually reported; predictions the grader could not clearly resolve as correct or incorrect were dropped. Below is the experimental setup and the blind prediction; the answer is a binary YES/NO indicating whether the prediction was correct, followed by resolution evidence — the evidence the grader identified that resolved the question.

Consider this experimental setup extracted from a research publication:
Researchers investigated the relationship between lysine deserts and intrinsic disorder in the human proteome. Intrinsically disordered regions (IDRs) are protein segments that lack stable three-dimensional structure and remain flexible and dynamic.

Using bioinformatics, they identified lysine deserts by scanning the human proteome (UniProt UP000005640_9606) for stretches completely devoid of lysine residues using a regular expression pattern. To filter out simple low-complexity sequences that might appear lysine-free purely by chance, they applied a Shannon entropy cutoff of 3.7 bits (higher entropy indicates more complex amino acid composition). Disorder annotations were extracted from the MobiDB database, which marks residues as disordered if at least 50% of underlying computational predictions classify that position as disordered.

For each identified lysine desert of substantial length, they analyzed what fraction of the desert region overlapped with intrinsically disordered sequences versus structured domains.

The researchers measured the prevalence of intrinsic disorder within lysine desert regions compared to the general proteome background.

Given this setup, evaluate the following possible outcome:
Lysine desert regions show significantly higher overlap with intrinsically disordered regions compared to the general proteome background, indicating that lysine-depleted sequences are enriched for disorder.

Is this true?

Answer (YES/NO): NO